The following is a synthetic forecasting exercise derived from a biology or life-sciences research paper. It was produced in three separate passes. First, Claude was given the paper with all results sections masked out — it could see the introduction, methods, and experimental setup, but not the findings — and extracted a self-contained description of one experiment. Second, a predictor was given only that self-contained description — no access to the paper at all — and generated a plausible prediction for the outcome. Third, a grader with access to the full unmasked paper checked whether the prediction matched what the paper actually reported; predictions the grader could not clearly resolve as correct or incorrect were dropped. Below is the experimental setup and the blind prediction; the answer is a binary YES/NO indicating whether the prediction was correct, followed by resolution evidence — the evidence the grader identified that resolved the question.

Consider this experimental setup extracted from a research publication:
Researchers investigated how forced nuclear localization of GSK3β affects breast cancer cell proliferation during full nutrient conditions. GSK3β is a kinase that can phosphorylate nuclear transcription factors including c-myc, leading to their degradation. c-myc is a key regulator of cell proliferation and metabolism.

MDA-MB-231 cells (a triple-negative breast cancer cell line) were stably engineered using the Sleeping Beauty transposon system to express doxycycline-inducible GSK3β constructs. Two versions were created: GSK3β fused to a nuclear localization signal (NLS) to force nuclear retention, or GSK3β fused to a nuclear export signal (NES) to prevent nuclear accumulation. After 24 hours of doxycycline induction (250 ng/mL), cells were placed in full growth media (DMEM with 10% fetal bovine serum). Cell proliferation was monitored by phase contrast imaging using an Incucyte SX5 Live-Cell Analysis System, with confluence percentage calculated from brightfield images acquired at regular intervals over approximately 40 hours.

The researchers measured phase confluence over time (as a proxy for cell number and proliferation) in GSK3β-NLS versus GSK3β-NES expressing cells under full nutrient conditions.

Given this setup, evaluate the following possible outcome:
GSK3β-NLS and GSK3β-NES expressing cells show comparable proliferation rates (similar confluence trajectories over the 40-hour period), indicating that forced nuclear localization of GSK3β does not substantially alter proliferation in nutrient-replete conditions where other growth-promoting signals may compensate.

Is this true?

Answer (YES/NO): NO